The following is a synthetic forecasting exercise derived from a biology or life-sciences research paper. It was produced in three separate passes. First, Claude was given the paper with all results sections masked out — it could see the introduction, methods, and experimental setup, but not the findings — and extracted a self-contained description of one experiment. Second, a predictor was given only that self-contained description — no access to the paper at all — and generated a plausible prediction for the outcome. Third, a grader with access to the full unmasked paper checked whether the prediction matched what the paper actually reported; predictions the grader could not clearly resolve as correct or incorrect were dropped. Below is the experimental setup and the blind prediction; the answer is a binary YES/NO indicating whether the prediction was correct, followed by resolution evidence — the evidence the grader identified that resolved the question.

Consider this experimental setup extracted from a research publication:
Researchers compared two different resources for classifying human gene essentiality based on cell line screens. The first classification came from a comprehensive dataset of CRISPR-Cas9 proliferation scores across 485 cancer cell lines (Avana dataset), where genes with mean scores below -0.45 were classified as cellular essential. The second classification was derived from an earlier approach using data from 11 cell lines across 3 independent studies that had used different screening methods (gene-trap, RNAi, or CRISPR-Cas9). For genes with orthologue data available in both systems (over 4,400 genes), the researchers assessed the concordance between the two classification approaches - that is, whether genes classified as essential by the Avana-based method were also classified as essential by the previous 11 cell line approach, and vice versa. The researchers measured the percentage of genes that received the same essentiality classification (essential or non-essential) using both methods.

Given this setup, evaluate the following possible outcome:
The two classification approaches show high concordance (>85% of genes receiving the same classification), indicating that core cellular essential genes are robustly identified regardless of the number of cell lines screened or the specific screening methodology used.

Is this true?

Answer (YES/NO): YES